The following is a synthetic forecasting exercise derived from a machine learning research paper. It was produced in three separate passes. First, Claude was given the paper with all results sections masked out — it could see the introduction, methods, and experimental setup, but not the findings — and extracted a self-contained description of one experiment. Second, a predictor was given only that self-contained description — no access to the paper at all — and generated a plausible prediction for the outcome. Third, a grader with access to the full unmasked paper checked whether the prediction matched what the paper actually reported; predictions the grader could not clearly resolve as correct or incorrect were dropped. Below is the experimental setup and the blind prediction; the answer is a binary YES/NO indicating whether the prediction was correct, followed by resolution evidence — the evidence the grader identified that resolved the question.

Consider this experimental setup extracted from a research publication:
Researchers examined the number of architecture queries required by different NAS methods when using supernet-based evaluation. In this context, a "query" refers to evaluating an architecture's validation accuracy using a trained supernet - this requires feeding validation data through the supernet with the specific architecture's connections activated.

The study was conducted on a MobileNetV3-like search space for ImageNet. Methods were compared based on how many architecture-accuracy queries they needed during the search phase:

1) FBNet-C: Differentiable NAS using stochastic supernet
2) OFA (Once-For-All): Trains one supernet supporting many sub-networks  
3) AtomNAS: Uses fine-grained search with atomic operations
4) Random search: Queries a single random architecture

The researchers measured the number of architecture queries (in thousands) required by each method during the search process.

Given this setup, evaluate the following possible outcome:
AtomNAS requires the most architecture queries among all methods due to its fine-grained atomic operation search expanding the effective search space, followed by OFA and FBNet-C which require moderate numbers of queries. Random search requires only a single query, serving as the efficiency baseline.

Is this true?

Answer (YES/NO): NO